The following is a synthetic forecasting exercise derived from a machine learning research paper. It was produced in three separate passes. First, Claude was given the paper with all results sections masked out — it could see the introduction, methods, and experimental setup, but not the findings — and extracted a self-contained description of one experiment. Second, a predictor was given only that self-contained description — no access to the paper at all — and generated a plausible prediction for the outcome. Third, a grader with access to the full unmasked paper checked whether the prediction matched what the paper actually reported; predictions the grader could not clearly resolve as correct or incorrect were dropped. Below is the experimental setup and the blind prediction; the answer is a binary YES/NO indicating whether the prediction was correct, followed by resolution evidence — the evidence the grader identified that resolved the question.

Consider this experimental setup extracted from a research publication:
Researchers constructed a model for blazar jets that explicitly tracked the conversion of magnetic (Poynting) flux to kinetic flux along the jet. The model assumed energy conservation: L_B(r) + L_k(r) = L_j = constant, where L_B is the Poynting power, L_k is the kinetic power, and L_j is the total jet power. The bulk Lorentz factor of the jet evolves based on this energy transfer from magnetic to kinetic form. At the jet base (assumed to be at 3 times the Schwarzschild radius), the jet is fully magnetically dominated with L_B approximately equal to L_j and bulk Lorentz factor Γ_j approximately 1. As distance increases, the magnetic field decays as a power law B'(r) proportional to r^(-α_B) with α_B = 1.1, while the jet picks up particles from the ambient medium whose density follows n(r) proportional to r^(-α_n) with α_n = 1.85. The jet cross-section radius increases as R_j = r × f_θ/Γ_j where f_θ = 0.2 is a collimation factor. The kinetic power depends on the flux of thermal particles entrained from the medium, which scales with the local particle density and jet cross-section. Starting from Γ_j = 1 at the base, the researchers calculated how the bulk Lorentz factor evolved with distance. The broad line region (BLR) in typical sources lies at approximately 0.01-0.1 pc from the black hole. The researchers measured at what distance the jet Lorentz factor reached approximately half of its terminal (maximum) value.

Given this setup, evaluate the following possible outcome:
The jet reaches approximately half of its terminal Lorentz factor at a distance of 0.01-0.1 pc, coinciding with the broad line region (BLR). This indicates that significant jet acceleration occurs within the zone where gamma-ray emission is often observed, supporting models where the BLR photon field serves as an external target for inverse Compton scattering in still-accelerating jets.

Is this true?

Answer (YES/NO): YES